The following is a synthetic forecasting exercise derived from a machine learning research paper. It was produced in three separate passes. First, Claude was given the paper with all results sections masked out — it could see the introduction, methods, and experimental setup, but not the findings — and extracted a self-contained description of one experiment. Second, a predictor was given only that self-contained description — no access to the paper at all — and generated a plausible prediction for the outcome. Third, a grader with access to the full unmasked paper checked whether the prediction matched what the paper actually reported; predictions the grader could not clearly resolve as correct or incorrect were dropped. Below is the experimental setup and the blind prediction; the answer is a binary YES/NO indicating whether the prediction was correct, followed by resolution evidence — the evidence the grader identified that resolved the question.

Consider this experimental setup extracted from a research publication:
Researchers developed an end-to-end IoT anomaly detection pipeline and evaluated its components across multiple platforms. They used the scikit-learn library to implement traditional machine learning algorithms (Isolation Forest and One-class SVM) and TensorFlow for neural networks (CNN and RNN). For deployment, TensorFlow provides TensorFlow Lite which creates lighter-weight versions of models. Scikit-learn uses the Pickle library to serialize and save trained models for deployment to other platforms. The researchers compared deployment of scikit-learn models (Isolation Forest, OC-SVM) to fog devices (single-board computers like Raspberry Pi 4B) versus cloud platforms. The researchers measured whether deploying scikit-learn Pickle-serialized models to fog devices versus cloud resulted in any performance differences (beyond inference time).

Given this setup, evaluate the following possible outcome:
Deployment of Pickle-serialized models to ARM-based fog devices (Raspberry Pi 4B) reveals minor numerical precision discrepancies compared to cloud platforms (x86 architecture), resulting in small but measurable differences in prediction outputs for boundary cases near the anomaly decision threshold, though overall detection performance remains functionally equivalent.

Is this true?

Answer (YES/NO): NO